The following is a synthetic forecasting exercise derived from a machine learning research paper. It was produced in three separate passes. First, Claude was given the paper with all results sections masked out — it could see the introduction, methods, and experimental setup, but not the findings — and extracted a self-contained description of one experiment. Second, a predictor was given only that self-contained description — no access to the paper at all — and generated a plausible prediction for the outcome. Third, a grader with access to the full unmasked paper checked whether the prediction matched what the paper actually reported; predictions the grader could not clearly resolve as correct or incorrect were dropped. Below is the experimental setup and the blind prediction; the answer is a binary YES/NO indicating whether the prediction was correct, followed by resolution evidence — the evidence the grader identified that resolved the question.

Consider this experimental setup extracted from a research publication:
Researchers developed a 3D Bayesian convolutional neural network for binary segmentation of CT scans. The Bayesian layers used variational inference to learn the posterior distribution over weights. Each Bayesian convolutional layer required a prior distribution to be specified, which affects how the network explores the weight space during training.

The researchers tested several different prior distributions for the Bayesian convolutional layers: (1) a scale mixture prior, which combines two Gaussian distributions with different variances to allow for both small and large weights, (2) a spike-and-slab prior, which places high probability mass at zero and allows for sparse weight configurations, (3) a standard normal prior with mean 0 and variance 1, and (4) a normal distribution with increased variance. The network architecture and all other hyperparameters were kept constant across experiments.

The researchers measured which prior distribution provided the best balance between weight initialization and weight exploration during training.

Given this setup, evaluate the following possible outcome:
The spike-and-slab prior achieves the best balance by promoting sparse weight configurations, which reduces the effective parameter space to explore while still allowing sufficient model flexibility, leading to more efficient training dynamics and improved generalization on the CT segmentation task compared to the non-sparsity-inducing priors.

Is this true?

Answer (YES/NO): NO